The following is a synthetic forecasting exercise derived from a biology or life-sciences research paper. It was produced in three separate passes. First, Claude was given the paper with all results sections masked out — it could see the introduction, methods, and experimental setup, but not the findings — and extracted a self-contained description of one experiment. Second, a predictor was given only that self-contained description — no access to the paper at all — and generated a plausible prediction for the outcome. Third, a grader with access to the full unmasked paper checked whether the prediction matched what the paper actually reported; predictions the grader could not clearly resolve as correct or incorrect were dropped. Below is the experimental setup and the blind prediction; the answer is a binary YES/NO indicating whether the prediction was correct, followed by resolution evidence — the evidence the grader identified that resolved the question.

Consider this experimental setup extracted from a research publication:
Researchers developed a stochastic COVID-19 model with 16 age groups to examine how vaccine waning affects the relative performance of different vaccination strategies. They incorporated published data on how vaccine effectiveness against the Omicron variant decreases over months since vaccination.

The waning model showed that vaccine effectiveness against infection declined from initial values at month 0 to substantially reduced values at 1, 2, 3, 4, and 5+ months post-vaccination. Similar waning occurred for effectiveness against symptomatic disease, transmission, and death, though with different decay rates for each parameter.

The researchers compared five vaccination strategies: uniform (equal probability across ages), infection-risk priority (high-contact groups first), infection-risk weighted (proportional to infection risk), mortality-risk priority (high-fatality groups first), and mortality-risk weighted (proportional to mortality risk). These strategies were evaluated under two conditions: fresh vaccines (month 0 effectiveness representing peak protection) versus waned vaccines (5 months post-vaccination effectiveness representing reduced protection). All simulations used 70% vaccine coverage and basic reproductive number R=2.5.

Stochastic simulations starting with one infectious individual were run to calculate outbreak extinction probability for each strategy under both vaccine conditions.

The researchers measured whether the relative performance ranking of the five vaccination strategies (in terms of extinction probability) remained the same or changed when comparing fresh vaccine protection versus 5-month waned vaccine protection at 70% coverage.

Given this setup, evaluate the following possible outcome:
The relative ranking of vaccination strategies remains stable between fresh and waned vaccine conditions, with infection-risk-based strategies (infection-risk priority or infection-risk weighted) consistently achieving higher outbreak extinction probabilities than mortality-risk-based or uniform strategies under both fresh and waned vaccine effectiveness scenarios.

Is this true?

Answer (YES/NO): NO